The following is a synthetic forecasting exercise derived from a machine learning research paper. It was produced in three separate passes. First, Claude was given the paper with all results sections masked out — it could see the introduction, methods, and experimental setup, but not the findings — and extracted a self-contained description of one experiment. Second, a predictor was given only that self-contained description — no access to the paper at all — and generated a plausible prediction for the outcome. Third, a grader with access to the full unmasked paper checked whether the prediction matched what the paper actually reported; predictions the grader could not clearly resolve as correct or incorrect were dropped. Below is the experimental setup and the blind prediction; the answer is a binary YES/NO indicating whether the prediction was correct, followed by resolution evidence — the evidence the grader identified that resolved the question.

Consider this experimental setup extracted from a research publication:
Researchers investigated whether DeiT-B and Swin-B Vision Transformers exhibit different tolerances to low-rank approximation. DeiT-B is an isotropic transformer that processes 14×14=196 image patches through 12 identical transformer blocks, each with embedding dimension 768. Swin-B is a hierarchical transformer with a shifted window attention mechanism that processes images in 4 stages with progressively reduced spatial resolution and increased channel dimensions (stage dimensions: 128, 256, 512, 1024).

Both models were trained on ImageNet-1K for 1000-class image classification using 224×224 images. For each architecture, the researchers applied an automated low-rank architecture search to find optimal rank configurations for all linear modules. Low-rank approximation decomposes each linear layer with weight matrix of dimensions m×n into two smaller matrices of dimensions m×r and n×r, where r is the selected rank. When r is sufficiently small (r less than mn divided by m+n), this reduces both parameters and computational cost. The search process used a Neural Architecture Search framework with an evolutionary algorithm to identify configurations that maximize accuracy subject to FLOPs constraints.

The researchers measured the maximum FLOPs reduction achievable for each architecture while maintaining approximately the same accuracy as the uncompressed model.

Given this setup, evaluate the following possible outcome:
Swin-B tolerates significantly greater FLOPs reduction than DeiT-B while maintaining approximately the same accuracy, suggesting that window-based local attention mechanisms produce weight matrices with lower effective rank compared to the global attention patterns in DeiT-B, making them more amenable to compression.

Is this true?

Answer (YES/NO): NO